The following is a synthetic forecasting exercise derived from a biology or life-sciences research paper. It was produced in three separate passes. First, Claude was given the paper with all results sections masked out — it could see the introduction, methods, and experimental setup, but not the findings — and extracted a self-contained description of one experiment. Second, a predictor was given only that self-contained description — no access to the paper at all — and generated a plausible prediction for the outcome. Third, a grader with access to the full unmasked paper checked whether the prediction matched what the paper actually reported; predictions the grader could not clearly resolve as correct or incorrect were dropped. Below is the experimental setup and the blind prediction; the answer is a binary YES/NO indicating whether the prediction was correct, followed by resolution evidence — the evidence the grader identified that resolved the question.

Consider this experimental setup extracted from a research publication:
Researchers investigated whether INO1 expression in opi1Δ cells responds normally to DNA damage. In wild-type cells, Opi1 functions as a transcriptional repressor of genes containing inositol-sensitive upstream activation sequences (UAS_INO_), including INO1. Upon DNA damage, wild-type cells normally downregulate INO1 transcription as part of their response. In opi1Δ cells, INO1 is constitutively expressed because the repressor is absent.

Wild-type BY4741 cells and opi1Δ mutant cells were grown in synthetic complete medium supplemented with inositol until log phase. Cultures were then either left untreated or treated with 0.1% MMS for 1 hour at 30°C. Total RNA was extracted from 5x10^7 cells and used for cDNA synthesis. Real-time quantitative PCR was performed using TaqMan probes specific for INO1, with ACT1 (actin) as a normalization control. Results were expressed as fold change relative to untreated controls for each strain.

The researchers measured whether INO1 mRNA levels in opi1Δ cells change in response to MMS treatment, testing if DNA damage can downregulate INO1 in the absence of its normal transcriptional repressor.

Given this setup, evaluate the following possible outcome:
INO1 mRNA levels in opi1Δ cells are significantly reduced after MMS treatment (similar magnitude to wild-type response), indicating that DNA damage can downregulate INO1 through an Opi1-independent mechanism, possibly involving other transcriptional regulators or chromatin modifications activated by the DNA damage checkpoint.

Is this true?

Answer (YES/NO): NO